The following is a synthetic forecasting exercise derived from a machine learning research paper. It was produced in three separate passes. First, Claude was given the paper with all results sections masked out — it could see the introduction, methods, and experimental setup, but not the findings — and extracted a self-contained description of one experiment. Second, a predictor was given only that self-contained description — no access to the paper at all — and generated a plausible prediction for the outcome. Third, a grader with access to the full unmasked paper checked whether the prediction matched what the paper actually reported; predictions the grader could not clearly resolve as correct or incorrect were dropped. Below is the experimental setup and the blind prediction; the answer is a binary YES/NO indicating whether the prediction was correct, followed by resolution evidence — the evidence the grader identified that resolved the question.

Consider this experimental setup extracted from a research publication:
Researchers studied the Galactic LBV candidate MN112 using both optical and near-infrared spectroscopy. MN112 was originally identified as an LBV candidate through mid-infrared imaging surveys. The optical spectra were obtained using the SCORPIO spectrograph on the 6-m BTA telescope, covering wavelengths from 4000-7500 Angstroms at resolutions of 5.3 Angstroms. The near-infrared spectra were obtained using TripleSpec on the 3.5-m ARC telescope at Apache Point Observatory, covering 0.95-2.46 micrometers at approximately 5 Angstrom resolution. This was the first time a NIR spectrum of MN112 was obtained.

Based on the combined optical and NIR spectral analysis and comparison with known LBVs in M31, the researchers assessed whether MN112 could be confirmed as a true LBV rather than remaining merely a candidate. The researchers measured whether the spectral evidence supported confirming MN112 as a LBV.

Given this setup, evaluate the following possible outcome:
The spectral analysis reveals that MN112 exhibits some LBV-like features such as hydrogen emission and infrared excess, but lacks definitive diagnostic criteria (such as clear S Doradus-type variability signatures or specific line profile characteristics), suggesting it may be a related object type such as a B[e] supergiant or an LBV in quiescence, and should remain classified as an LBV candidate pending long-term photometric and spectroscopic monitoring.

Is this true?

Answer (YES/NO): NO